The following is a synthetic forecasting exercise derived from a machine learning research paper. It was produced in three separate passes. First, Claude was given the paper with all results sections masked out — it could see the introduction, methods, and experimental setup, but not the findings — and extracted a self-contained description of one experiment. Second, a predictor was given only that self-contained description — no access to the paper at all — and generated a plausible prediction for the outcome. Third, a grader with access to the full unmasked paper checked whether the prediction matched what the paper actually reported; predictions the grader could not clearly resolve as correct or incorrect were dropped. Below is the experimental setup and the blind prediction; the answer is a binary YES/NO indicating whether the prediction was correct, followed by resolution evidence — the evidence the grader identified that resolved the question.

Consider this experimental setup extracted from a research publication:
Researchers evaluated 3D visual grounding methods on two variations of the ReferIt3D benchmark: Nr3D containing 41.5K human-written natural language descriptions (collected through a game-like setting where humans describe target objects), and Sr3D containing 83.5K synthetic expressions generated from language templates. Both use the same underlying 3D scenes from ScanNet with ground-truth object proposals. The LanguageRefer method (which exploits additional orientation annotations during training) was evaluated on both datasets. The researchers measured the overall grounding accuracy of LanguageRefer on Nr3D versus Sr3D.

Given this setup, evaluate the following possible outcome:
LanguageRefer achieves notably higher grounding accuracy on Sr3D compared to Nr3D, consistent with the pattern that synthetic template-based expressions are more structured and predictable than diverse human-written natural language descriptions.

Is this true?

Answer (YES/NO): YES